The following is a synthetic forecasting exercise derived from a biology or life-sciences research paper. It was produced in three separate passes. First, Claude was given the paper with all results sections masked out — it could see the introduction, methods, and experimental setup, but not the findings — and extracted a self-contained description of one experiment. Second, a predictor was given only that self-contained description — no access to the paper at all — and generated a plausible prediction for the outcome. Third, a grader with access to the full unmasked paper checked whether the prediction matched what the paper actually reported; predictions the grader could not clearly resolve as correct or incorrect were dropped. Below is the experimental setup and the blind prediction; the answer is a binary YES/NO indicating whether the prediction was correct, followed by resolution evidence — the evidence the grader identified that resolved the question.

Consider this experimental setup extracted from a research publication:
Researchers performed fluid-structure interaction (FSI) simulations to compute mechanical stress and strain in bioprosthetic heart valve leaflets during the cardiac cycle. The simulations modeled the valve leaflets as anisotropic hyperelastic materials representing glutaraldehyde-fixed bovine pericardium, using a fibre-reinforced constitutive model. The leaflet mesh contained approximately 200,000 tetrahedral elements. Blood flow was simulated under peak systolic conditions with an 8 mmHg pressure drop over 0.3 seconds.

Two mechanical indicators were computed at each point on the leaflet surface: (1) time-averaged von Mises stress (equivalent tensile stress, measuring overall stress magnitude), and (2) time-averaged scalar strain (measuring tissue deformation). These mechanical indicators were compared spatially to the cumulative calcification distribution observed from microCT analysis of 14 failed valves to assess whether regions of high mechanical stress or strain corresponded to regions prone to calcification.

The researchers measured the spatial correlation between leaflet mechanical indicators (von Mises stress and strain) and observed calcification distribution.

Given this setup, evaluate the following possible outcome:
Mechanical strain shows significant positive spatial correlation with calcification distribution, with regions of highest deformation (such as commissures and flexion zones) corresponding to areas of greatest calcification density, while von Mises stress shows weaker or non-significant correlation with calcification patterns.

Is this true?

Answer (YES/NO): NO